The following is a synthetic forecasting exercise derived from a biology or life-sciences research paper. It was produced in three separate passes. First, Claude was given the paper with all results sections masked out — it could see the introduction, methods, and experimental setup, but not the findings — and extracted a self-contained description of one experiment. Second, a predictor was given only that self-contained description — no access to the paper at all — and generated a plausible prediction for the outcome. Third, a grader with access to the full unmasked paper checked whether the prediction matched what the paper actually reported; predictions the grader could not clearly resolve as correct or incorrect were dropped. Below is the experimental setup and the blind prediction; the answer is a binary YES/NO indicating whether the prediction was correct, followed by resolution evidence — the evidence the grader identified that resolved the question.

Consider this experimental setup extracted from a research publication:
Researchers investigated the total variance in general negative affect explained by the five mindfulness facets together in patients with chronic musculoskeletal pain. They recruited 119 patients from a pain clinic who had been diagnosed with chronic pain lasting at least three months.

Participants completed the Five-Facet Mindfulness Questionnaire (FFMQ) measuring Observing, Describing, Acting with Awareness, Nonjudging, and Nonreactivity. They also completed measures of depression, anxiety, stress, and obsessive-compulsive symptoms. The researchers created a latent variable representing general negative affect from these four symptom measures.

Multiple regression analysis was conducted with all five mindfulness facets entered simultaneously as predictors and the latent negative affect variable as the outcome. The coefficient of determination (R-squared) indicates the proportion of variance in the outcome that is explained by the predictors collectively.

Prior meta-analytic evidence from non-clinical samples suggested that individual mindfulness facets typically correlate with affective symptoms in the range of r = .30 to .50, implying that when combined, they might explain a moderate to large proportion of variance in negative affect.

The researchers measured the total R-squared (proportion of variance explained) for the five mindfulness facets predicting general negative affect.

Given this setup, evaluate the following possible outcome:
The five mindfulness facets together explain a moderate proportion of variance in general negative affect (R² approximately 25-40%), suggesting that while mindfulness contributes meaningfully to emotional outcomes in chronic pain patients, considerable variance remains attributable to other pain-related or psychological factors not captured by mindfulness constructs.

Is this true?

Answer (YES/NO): NO